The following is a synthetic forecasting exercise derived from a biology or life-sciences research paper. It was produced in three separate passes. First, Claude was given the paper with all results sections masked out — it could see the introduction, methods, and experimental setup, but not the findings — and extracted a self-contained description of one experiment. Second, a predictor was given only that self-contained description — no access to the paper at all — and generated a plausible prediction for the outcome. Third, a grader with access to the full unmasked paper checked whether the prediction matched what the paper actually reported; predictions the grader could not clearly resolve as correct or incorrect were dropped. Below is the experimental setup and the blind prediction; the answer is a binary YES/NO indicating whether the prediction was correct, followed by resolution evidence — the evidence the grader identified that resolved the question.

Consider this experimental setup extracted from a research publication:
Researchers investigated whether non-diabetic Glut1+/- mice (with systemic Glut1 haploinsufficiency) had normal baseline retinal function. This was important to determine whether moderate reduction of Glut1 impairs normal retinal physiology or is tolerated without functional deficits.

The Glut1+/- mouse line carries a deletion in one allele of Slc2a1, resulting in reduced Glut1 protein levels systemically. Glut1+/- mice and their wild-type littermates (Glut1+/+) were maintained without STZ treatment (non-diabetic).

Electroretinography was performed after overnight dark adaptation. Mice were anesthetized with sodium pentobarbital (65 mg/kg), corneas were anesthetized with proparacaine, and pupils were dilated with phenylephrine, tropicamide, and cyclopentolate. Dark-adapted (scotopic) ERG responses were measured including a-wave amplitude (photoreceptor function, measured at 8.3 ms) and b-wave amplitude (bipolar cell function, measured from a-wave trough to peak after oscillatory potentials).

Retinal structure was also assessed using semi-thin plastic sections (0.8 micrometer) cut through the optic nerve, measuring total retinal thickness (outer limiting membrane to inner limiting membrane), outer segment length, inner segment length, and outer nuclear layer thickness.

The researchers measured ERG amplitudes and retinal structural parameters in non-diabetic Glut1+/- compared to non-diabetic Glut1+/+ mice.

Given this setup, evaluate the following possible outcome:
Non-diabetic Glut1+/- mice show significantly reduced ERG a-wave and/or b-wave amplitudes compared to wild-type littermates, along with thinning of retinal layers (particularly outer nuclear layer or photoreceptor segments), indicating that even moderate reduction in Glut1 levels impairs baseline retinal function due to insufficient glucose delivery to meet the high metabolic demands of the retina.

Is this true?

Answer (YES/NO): NO